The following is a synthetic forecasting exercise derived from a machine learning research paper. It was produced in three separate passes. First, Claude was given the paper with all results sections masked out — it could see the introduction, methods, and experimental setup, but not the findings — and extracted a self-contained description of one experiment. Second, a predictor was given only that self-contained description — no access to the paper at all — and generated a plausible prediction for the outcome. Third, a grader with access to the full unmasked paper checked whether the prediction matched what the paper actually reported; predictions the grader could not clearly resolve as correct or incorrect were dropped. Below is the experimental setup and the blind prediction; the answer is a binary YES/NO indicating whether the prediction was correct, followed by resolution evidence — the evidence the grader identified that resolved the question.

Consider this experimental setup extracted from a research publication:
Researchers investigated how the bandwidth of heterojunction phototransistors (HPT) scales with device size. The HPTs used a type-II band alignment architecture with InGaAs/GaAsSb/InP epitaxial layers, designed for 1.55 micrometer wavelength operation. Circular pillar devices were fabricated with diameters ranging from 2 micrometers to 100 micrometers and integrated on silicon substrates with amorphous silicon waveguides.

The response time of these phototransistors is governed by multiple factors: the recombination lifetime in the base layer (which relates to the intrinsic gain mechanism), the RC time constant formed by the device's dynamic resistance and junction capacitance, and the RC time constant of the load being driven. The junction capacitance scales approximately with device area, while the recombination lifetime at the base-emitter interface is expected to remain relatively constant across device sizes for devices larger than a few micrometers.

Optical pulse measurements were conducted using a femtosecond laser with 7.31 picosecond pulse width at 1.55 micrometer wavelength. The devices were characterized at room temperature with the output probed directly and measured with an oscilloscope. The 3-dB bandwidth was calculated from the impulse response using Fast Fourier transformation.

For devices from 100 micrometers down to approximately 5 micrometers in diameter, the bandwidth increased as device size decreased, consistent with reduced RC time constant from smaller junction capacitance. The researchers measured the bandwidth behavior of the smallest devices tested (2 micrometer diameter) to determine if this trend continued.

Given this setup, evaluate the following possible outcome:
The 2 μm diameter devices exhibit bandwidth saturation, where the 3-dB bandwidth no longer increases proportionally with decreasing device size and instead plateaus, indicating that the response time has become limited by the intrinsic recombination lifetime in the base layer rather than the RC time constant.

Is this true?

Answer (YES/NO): NO